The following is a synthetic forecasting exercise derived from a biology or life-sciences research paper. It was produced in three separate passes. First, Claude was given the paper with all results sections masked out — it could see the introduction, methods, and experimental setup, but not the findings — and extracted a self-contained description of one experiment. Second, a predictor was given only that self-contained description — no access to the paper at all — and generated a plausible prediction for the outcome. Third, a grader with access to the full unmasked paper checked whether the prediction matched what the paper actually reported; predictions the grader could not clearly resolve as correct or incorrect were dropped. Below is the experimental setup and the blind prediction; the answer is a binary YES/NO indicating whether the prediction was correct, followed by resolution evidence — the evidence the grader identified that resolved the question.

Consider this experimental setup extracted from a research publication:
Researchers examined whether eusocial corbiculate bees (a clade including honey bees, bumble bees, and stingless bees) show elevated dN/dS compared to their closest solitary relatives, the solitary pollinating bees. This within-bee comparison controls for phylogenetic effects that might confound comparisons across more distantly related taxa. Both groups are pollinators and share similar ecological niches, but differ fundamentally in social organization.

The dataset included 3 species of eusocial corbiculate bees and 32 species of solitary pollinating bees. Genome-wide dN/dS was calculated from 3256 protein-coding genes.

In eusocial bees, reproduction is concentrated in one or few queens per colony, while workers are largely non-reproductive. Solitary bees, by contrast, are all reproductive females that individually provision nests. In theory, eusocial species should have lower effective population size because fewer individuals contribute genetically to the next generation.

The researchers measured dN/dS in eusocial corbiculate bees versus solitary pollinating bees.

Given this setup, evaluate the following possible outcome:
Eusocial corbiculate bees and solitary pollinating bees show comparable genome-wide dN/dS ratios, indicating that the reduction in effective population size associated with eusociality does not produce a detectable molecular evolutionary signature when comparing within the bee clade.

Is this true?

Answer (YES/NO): YES